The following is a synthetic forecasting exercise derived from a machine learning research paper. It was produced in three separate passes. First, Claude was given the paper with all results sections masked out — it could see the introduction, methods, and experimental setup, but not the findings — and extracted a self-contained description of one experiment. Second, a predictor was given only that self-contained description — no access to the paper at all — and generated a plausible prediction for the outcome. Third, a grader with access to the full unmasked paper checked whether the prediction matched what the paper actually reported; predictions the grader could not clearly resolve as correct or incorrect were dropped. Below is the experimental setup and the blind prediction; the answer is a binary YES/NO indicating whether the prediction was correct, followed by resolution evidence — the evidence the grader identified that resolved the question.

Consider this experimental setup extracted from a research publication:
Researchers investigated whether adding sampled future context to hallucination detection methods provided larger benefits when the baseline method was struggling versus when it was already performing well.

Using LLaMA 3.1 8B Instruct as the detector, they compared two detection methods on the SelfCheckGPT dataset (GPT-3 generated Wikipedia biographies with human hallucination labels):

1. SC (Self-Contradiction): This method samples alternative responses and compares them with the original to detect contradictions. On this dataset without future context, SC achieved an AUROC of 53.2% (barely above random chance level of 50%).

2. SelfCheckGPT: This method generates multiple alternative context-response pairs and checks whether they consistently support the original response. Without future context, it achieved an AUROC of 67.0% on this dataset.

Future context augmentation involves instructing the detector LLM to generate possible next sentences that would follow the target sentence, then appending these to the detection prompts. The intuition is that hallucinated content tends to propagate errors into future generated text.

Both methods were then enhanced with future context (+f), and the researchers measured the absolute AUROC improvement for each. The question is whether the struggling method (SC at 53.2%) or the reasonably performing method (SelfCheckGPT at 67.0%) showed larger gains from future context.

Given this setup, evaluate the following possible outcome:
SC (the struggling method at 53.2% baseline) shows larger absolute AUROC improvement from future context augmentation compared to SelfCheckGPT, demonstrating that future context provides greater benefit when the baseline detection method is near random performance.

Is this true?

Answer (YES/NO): YES